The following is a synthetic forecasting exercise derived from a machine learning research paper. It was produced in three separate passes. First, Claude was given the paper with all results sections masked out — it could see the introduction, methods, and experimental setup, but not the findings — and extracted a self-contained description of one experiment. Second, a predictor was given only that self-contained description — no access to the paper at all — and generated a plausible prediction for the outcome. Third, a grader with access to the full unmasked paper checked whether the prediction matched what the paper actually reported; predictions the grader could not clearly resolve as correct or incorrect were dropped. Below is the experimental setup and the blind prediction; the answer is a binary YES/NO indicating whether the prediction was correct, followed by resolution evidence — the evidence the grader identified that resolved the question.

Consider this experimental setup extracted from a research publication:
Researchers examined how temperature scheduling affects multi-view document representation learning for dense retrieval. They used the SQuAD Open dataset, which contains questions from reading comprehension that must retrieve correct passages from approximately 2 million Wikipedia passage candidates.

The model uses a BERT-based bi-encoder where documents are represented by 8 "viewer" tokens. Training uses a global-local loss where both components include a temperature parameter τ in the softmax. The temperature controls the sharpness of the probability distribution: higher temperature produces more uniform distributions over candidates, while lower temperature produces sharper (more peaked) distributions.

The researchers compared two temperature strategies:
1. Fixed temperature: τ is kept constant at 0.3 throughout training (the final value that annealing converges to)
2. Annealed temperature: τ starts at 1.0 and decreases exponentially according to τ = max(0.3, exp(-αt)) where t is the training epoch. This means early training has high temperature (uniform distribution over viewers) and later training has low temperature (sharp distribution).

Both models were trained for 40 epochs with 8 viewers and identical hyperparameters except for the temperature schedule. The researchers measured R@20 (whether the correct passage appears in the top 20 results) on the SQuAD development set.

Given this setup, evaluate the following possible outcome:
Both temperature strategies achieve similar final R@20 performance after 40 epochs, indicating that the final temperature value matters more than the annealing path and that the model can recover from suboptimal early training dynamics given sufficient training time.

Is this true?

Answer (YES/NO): NO